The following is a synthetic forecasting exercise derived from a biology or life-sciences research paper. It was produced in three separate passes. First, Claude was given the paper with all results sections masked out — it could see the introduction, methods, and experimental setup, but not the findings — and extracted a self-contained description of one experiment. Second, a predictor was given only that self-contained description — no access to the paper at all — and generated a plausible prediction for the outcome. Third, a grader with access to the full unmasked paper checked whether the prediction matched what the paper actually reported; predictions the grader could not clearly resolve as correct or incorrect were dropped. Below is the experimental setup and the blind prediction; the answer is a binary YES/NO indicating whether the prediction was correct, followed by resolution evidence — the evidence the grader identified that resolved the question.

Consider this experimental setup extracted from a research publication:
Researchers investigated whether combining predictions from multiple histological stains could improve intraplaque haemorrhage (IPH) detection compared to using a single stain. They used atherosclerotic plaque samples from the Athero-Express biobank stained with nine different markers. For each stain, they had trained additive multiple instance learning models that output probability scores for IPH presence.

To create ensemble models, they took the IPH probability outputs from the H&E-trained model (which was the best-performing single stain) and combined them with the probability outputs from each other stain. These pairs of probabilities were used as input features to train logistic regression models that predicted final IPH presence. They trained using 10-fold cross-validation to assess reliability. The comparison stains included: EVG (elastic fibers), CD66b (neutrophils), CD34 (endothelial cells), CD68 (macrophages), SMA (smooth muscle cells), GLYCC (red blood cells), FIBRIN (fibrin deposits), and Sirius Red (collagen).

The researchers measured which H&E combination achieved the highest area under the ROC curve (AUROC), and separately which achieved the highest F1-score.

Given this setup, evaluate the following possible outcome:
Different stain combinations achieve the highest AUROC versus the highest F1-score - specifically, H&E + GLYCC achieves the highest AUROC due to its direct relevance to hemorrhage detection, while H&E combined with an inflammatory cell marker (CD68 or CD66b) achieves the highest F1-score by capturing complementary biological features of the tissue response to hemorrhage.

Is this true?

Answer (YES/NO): NO